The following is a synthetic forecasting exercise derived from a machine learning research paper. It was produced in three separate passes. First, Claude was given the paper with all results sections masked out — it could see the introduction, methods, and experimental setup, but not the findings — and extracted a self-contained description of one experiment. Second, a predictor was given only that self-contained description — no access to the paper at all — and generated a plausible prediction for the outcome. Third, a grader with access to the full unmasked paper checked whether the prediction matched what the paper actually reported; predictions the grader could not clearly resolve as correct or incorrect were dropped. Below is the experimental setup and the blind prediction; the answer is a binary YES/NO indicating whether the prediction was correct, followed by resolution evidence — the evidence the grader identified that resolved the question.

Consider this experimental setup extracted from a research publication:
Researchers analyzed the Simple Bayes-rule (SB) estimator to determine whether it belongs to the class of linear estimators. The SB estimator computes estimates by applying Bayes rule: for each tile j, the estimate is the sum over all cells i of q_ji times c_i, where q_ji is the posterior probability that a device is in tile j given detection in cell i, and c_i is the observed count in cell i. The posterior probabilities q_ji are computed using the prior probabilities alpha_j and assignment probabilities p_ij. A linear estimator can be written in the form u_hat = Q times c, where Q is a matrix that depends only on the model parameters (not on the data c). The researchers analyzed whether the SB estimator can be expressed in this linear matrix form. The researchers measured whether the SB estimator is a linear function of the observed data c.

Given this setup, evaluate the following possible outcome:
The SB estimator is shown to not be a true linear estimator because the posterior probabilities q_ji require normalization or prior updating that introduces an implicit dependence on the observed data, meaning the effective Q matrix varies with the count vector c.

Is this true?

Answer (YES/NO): NO